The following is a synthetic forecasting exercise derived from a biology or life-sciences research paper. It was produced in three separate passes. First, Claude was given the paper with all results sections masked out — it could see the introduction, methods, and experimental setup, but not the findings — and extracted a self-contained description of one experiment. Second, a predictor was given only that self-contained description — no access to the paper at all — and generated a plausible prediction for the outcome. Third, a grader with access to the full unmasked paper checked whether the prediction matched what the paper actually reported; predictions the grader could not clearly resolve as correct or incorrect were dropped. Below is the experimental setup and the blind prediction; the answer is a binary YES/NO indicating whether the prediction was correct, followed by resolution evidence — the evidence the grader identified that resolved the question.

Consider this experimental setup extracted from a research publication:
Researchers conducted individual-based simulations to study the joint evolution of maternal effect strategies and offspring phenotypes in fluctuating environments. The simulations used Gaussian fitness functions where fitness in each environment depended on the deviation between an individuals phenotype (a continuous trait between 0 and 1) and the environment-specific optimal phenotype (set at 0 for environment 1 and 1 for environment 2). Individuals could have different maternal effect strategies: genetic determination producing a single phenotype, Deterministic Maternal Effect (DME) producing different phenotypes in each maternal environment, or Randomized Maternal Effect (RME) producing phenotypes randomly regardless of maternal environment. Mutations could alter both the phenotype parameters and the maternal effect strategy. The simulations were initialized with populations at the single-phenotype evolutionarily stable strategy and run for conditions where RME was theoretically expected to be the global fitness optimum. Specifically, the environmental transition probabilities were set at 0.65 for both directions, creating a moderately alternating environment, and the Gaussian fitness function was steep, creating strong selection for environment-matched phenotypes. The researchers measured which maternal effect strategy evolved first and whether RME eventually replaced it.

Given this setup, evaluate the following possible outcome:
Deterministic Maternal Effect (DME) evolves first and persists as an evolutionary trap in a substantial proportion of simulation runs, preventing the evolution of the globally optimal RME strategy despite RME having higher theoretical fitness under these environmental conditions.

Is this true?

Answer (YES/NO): NO